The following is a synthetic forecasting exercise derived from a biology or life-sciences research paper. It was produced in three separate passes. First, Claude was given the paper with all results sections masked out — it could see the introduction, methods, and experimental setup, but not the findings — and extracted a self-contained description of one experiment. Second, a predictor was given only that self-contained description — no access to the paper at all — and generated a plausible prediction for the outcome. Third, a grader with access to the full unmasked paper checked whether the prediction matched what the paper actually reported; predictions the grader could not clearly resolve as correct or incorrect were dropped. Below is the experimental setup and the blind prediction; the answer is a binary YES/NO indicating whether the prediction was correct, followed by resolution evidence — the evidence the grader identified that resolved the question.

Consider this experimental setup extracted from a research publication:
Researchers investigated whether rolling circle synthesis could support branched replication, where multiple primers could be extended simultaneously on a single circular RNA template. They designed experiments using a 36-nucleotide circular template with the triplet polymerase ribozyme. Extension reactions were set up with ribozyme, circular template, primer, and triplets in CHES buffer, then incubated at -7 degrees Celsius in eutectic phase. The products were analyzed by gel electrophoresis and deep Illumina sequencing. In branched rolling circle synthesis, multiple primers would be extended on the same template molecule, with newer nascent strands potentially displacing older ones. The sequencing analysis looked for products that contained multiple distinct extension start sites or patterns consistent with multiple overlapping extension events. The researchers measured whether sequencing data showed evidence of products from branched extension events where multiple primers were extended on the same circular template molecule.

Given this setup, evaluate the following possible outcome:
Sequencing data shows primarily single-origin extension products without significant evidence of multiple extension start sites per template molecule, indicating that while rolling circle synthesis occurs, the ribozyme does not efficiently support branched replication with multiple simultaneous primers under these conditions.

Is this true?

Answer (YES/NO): NO